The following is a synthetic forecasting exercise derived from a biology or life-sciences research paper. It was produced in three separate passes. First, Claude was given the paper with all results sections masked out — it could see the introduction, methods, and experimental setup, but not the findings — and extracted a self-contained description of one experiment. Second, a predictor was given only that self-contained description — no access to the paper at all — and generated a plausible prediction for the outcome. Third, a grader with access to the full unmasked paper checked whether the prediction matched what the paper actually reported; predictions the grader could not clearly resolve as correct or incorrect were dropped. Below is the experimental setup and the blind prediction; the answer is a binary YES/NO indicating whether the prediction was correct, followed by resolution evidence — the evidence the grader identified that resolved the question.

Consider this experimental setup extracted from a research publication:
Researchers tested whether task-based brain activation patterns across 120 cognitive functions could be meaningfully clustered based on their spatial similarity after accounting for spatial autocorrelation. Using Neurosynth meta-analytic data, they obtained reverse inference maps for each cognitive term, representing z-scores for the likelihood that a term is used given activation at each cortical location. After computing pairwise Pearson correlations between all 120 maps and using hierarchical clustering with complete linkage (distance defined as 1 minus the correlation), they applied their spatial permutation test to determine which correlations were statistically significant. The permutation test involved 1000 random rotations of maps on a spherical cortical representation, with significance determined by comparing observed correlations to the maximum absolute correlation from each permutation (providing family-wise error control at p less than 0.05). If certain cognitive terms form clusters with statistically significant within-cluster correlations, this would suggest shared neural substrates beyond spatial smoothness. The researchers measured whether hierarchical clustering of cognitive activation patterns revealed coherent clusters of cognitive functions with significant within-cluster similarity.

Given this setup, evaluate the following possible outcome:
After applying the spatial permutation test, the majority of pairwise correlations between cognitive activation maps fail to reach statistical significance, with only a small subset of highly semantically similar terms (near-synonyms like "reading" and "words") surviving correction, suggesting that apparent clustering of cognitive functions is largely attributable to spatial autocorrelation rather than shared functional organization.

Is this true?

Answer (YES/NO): NO